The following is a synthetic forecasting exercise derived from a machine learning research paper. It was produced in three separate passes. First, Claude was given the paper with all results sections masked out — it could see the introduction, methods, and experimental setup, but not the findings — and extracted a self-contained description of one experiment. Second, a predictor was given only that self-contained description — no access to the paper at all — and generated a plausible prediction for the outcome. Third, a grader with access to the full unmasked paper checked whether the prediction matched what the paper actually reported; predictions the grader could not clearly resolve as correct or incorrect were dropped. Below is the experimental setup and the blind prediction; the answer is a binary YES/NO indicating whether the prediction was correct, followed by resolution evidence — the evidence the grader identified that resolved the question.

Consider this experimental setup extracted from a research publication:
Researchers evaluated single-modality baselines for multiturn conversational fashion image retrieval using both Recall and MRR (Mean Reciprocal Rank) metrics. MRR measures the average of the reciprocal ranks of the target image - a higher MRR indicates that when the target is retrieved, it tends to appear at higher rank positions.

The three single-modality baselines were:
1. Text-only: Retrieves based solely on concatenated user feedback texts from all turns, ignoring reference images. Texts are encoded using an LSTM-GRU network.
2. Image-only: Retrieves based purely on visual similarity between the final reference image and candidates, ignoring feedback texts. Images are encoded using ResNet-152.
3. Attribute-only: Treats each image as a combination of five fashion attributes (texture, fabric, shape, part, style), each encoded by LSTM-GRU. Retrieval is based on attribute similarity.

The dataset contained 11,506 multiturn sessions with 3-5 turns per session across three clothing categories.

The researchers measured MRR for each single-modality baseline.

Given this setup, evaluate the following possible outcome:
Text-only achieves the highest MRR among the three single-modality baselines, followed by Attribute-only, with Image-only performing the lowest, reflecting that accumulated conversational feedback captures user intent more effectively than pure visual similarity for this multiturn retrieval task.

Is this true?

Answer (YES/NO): NO